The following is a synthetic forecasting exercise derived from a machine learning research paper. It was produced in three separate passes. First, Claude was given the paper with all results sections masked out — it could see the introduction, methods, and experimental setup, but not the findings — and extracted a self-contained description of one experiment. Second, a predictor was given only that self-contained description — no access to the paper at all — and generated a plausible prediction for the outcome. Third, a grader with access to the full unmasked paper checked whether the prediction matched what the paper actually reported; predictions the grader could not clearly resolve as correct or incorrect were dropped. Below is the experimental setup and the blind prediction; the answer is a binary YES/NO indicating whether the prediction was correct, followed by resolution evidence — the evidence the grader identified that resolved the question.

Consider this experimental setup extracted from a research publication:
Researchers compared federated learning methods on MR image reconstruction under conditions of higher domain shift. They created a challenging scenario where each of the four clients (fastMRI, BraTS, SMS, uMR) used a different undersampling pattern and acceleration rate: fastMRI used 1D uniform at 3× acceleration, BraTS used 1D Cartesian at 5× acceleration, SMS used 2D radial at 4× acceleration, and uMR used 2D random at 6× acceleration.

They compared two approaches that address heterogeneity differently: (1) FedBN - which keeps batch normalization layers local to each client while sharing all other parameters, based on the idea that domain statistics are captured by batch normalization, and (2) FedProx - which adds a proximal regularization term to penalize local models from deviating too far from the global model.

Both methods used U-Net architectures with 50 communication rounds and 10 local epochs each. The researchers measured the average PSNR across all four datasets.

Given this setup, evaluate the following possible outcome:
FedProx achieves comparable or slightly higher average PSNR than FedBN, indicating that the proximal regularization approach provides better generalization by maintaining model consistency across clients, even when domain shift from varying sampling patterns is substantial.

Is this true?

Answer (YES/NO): NO